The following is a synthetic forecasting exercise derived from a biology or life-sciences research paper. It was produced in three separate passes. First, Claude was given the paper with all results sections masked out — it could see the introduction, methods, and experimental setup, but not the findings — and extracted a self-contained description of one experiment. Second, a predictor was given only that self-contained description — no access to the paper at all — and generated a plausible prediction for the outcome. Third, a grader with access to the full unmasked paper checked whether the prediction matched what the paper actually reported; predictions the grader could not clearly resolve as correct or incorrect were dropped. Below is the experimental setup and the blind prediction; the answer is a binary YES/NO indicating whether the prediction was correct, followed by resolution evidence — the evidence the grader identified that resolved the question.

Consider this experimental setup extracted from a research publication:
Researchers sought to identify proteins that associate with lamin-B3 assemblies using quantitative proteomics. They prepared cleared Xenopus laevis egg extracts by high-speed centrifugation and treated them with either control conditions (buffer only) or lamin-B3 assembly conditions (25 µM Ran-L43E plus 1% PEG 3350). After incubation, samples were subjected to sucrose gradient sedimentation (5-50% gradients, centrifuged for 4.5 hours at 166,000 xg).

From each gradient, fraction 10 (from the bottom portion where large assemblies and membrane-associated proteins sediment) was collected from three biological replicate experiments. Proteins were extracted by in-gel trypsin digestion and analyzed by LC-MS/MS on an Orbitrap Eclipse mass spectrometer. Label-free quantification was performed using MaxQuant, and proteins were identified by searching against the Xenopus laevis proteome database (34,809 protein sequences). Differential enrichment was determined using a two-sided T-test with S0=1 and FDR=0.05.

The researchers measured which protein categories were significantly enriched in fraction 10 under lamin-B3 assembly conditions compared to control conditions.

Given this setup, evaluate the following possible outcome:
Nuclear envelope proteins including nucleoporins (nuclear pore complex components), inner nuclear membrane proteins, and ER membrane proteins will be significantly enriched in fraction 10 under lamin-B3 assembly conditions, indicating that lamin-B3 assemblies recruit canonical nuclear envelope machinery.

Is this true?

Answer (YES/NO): NO